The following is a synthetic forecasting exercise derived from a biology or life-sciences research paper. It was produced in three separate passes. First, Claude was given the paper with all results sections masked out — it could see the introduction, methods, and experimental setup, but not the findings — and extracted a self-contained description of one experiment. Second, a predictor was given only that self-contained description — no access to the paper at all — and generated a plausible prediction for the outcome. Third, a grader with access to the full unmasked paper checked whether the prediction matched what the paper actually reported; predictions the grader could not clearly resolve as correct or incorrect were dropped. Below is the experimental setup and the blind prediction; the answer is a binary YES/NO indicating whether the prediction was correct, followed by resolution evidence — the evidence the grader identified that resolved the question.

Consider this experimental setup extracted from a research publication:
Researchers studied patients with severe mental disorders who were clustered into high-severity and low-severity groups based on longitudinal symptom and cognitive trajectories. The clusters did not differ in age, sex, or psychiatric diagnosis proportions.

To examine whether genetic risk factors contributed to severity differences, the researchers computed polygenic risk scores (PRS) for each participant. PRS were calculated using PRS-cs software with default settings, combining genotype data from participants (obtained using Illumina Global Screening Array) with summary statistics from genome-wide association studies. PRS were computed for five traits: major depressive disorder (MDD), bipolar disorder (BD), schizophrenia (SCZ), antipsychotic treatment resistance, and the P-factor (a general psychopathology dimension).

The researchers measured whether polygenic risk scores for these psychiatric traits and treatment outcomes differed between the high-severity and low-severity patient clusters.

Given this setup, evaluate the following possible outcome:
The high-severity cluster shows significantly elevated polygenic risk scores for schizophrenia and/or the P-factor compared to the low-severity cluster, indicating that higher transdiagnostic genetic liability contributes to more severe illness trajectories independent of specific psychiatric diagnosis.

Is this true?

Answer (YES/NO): NO